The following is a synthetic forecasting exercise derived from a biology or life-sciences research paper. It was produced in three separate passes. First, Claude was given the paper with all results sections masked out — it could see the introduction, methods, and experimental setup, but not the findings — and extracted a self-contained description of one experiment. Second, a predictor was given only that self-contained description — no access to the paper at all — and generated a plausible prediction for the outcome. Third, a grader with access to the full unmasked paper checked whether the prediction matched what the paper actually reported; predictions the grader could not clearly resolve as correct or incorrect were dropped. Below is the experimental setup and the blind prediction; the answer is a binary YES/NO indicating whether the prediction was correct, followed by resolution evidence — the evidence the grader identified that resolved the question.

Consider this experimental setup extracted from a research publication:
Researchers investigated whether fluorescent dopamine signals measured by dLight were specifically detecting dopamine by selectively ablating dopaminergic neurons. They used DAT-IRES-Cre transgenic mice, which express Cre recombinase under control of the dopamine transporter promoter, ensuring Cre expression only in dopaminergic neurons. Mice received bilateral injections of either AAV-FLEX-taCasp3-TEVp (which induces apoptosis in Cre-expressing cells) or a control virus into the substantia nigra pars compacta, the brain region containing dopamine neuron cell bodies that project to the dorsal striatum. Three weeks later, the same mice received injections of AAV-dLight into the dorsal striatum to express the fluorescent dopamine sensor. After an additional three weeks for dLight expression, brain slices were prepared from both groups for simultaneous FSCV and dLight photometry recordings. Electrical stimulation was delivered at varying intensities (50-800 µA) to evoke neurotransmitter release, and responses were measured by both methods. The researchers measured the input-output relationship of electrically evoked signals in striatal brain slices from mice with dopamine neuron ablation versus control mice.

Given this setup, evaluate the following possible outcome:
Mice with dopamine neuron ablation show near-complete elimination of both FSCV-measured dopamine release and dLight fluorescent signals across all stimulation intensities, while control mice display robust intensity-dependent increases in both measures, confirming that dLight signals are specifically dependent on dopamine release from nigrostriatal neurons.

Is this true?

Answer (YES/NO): NO